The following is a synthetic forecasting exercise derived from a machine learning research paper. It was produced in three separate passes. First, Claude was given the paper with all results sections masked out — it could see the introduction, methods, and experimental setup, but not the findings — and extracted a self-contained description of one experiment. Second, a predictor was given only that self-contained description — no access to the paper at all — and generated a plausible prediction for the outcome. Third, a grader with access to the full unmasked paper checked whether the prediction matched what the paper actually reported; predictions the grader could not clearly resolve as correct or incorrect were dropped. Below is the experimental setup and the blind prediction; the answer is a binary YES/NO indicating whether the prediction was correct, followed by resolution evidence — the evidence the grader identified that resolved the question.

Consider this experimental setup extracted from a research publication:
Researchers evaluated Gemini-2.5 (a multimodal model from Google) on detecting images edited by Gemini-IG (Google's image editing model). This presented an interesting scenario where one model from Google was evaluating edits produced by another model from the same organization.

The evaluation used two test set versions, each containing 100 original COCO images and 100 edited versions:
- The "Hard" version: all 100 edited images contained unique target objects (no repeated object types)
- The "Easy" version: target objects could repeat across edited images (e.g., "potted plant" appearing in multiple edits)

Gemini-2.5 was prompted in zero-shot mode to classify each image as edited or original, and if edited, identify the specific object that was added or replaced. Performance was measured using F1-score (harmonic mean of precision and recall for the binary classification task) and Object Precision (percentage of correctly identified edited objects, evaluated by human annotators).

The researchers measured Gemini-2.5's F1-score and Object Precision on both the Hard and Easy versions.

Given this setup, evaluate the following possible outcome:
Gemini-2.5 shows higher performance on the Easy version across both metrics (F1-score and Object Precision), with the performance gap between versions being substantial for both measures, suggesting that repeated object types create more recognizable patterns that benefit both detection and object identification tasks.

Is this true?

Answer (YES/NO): NO